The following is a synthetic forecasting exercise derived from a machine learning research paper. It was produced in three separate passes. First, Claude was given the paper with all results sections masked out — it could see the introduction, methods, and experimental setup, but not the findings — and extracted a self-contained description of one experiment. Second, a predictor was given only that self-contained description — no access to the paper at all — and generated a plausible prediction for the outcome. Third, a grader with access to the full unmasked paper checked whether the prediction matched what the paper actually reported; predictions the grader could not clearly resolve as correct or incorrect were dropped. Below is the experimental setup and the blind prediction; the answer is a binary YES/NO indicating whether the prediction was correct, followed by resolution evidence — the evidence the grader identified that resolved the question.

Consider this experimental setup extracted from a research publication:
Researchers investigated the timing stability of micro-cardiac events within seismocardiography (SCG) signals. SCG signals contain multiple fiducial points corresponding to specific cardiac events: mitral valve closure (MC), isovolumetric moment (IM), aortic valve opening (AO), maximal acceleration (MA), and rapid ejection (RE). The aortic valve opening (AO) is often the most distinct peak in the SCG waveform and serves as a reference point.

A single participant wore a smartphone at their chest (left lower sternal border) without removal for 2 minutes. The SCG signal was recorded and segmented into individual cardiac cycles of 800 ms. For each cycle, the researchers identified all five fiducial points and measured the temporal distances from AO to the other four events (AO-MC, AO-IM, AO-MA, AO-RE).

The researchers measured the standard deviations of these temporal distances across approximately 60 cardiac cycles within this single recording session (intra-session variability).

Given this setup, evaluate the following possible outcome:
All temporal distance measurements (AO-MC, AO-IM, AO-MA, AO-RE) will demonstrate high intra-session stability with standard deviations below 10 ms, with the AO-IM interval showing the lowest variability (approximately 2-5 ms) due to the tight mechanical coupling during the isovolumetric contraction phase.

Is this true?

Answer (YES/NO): NO